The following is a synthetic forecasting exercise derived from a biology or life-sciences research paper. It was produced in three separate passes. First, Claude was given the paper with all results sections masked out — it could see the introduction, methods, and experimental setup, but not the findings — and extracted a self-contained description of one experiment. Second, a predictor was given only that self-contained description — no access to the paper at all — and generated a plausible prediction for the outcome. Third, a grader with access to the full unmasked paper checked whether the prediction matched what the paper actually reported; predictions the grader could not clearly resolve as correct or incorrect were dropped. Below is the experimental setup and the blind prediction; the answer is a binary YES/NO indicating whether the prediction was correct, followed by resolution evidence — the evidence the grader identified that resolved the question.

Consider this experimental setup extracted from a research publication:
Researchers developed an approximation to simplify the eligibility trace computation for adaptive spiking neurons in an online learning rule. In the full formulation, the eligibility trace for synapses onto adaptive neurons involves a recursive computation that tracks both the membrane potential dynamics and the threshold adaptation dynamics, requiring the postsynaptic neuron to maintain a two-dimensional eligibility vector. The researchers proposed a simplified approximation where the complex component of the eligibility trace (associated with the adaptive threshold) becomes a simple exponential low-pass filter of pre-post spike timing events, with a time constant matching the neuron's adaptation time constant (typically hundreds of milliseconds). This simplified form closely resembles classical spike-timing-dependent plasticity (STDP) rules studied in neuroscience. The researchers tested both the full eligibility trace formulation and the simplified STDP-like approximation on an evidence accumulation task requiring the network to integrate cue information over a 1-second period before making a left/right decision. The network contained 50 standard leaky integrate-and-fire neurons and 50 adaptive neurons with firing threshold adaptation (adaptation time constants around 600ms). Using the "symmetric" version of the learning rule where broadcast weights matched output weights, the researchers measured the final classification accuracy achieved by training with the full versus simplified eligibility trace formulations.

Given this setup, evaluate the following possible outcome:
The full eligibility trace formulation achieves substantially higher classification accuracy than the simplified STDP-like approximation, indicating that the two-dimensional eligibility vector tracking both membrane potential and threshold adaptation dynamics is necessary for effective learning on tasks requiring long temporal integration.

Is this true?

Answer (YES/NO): NO